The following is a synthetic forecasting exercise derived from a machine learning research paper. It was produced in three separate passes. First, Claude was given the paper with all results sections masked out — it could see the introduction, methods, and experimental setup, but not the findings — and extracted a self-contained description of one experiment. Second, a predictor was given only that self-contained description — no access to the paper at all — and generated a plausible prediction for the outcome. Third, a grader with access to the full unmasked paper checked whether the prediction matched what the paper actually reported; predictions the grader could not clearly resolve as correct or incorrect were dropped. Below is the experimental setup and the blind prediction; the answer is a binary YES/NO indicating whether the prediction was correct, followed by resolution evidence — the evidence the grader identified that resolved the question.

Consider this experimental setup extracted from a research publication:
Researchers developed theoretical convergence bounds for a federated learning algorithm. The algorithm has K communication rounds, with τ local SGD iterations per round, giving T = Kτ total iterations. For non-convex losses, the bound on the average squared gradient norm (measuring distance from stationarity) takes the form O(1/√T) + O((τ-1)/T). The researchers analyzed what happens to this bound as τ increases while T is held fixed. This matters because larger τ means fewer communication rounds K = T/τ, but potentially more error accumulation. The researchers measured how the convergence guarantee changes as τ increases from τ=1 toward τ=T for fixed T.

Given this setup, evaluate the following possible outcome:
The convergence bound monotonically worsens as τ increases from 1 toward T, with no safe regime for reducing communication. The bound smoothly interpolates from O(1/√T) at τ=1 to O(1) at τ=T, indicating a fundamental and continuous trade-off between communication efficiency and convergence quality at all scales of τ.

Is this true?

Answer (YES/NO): NO